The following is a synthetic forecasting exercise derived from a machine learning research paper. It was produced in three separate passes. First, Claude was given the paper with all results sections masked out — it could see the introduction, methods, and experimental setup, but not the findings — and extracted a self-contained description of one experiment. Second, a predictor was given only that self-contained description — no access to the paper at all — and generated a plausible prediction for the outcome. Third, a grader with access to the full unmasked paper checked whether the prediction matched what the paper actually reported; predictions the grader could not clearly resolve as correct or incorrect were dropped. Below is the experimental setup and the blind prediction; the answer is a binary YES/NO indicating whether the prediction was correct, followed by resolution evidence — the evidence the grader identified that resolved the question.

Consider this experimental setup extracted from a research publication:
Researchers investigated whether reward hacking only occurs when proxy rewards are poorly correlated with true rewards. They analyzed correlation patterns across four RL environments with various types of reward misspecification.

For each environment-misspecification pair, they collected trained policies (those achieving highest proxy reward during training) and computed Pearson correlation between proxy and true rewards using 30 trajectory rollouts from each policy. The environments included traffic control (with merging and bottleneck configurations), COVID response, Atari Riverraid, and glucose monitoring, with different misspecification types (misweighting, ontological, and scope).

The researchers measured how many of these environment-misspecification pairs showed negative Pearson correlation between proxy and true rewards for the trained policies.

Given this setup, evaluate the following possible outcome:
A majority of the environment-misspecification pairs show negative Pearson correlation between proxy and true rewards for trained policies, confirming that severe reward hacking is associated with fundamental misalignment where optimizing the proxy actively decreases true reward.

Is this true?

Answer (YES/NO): NO